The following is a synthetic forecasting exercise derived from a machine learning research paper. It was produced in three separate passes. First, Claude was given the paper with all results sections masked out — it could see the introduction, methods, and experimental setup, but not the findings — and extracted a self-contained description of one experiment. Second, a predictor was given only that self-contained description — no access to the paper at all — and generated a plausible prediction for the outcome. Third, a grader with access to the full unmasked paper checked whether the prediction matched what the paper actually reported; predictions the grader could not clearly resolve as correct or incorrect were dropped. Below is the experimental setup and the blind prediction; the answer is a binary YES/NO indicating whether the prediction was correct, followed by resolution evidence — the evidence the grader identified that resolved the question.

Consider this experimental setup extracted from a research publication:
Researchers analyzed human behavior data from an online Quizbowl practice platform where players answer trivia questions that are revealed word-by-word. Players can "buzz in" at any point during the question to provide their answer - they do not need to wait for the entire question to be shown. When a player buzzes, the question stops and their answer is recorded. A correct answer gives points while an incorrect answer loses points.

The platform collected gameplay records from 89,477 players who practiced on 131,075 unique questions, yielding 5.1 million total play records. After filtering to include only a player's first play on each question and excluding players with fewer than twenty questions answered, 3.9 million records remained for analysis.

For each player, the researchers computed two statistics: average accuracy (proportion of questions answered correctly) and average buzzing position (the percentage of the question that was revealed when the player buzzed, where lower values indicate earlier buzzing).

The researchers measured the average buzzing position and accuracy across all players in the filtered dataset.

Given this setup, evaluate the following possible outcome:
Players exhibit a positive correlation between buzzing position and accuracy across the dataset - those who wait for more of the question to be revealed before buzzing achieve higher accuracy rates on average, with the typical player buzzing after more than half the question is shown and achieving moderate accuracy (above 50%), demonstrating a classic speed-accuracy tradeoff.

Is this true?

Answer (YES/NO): NO